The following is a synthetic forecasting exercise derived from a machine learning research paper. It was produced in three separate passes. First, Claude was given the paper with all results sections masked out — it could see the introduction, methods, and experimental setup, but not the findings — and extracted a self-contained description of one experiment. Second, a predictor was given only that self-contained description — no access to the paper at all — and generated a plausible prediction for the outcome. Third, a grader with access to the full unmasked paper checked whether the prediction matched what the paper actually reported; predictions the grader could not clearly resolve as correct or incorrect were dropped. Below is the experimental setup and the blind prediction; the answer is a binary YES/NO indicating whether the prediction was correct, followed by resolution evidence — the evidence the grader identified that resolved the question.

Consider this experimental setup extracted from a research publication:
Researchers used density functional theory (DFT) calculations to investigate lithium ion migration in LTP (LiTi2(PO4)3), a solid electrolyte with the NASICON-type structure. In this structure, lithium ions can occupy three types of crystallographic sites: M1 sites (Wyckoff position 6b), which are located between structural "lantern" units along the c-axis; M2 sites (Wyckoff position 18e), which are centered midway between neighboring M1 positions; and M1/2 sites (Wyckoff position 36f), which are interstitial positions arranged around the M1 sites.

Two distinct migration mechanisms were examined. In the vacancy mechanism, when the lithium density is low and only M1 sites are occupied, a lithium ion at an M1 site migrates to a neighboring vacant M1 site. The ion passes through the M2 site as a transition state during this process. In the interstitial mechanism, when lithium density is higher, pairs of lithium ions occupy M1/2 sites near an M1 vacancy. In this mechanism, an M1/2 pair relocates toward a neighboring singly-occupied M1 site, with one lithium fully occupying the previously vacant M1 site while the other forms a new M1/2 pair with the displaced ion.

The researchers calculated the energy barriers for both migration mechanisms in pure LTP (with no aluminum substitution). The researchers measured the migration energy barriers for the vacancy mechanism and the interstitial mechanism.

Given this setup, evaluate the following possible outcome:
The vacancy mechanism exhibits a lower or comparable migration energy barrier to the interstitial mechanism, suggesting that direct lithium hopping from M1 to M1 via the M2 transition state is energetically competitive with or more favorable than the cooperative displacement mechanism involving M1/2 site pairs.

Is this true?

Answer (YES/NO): NO